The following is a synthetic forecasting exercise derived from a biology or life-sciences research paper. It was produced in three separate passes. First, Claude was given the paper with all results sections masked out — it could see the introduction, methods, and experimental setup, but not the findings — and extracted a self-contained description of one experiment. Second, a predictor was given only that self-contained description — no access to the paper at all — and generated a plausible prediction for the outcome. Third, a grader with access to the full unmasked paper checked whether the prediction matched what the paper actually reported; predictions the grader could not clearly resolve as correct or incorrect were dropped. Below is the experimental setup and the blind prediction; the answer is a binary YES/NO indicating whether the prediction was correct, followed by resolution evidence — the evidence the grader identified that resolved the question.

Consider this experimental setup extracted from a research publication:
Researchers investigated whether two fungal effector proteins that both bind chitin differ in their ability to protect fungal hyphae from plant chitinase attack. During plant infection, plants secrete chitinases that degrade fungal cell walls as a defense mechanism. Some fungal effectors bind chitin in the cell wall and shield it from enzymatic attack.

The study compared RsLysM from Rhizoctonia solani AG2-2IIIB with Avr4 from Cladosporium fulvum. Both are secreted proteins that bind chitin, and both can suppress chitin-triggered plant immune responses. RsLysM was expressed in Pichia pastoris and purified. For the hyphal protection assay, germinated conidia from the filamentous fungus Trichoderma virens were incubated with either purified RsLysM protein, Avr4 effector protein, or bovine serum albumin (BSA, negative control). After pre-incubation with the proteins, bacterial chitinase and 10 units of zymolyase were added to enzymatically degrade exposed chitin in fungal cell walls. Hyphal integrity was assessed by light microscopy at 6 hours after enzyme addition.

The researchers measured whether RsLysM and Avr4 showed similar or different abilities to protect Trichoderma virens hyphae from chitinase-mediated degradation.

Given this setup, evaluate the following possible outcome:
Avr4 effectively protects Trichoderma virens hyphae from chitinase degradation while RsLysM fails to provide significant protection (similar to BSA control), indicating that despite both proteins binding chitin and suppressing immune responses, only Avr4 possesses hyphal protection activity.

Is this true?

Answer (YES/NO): YES